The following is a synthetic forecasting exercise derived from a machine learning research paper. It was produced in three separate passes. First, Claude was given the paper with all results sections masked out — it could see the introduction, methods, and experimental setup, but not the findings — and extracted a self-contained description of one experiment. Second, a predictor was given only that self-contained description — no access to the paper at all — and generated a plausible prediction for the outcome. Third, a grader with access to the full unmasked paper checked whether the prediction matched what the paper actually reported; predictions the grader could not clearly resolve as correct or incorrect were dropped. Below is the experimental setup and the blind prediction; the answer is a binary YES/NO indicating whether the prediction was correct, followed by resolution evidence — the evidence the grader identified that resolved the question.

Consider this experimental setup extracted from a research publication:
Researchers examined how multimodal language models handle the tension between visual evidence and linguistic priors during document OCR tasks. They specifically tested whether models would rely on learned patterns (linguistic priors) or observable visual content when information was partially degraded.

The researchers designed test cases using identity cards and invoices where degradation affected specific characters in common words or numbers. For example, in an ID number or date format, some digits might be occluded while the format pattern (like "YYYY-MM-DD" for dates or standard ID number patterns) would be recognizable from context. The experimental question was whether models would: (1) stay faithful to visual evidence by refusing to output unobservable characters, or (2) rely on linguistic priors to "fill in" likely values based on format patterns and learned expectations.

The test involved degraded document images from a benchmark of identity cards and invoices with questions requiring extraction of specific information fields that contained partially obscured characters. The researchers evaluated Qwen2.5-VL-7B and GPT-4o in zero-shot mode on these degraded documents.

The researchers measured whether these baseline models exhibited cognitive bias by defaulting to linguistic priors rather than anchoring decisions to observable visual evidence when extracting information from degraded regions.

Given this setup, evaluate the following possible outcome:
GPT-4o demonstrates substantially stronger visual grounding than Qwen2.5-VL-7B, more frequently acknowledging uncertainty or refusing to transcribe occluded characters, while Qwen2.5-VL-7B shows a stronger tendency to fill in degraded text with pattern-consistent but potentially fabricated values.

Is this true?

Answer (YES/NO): NO